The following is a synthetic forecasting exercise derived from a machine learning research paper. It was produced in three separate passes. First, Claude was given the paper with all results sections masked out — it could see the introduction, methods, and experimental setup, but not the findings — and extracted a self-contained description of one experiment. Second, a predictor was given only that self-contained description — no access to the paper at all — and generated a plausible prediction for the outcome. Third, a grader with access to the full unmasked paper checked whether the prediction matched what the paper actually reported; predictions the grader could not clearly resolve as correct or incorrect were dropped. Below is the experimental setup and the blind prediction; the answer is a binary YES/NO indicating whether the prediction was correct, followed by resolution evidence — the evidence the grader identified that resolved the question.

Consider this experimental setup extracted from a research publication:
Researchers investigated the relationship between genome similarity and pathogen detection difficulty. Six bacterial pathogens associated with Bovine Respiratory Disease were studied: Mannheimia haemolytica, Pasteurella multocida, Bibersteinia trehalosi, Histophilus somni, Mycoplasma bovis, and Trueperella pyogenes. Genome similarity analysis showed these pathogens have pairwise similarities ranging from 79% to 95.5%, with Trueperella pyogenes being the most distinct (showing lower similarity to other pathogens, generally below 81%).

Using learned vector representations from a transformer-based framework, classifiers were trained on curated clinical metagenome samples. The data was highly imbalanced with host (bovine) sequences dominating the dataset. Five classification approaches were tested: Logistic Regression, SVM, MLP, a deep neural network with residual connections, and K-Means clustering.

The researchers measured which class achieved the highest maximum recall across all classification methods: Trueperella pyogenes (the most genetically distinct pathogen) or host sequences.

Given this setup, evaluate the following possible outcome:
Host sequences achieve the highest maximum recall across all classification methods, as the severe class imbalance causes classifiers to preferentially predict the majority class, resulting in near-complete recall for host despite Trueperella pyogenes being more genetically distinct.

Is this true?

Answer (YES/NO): NO